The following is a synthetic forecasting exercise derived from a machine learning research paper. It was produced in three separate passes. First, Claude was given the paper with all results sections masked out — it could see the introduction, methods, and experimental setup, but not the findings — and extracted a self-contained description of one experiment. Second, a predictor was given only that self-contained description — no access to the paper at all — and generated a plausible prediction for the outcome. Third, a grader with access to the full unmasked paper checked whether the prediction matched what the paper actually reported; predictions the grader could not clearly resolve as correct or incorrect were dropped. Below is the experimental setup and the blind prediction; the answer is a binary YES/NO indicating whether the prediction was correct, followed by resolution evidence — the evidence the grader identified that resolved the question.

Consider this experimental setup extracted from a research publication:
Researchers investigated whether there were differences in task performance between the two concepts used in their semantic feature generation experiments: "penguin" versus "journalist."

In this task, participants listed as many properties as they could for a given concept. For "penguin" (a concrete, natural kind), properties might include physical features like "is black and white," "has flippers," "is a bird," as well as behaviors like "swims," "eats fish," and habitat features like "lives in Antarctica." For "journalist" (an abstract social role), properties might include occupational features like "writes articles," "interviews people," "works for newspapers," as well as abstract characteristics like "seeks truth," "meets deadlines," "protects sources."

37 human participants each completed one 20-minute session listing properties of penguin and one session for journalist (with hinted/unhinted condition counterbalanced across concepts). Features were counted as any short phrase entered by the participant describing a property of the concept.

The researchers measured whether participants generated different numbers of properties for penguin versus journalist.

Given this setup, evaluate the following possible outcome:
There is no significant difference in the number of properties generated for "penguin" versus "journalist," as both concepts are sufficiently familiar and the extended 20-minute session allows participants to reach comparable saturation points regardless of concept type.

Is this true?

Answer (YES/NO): YES